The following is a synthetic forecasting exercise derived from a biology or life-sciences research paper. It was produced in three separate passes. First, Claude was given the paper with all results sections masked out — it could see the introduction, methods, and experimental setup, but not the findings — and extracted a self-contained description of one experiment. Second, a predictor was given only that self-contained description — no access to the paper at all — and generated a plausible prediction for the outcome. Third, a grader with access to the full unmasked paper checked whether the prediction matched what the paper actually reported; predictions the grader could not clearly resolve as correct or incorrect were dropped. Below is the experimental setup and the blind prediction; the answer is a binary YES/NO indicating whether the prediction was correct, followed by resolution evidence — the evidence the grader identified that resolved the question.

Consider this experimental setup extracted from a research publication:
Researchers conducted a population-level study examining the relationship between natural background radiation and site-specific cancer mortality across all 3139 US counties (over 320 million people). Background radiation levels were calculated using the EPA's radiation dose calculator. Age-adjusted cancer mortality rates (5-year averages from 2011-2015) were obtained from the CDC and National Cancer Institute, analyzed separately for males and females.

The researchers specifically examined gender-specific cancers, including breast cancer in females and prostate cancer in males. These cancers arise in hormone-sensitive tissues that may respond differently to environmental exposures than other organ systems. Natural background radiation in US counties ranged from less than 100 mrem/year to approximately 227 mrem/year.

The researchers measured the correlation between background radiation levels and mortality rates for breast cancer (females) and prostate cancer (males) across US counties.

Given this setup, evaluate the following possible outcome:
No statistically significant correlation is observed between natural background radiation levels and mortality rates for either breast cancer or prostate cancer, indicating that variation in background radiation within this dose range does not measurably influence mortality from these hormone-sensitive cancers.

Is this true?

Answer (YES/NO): YES